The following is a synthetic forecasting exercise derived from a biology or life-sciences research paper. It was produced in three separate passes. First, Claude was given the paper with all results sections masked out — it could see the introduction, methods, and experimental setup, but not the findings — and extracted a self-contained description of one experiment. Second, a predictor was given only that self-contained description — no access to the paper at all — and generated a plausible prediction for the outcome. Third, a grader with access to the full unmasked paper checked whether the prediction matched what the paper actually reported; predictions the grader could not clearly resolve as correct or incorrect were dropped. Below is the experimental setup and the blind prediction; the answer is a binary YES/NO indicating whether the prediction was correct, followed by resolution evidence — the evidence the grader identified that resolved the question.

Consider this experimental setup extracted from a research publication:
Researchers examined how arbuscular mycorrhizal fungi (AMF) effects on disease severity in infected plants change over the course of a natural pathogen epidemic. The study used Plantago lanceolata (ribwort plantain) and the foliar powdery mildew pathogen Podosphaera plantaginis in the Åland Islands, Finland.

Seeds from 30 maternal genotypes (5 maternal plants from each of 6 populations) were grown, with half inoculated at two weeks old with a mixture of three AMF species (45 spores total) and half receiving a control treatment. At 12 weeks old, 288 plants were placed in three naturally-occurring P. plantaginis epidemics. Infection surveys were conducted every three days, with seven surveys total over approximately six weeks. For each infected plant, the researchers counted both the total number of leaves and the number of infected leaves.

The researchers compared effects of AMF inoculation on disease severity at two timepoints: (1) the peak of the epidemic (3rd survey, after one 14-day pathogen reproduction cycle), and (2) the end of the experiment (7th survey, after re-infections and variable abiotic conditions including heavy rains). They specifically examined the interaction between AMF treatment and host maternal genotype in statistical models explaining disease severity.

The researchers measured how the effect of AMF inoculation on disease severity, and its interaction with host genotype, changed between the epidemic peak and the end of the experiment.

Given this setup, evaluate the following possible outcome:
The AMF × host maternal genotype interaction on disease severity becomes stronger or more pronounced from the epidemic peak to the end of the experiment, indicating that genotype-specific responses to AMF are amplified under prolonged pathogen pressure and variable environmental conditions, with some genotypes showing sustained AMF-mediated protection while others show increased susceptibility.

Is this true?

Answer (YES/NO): NO